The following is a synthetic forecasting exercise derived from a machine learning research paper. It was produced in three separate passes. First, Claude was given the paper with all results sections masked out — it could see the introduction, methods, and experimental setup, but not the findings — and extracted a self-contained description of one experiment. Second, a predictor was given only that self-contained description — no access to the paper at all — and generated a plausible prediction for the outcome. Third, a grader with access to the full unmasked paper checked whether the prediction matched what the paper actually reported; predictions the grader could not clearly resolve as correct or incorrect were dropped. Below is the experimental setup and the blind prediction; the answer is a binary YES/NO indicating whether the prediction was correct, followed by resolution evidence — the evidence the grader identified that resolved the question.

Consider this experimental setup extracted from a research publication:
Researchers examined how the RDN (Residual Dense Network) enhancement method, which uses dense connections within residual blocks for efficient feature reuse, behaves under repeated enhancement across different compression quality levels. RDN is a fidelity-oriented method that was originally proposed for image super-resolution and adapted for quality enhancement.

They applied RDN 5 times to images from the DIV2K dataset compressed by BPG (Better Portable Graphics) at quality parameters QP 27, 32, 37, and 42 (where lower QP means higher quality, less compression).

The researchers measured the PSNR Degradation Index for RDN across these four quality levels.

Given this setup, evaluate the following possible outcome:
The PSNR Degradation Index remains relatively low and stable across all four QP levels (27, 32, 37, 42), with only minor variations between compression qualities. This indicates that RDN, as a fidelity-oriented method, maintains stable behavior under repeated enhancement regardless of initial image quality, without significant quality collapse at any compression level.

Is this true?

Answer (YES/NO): NO